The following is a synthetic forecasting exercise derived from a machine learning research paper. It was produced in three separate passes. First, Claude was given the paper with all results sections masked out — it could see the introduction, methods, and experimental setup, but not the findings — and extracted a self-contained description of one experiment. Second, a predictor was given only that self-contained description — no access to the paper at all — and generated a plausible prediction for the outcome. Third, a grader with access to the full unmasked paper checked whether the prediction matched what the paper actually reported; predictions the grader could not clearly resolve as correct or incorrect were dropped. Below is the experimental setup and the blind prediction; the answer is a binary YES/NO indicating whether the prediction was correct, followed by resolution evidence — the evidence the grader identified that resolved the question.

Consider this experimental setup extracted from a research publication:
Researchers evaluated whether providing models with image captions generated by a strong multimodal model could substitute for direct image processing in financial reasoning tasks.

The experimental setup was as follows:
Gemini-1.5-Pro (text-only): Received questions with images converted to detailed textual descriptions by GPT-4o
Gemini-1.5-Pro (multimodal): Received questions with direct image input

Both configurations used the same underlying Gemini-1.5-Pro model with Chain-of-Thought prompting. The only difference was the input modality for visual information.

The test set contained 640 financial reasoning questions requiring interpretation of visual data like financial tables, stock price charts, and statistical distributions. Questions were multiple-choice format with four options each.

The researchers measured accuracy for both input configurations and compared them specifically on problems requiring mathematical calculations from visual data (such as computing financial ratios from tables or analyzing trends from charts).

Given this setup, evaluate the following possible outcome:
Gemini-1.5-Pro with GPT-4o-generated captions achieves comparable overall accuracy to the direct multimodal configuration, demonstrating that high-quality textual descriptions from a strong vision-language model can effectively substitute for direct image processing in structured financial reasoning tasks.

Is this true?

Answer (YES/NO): NO